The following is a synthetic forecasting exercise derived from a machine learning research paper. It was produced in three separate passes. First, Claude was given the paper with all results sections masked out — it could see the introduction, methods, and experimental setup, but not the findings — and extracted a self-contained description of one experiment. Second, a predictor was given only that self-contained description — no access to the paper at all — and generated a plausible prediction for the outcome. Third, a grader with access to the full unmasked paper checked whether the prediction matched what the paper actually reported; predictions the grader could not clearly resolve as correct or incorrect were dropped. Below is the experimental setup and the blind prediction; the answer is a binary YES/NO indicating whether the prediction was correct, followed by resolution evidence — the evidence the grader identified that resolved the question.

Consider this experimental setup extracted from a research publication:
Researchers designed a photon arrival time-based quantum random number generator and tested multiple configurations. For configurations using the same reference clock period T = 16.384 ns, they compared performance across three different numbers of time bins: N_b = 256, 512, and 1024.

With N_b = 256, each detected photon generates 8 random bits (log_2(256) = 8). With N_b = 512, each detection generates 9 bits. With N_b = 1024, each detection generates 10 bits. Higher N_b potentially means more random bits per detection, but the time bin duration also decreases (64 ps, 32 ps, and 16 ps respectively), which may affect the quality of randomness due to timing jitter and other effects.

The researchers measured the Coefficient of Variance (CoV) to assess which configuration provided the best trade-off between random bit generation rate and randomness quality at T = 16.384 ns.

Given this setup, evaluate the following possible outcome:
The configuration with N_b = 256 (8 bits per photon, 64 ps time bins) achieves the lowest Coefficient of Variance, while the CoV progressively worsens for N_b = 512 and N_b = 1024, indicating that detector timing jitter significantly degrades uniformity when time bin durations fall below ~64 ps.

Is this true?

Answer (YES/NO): YES